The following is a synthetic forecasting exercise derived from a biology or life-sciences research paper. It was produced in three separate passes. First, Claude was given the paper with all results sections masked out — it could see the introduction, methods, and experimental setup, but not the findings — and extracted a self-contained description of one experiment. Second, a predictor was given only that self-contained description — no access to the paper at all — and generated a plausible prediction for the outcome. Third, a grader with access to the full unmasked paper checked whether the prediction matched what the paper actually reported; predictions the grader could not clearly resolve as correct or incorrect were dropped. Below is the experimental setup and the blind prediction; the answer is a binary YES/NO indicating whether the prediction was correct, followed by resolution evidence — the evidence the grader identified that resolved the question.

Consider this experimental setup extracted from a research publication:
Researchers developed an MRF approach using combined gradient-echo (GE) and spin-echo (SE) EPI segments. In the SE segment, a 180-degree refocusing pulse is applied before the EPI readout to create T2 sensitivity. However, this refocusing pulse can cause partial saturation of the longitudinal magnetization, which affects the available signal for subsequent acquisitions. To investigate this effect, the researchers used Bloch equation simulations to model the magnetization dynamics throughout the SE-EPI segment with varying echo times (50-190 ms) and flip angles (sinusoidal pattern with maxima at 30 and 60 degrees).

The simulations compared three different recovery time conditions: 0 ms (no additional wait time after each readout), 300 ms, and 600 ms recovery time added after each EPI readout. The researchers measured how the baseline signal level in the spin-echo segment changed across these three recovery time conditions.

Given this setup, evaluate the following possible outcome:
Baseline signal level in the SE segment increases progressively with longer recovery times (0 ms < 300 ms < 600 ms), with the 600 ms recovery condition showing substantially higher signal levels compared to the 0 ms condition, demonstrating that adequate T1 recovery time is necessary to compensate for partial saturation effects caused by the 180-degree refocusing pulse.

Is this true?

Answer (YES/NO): YES